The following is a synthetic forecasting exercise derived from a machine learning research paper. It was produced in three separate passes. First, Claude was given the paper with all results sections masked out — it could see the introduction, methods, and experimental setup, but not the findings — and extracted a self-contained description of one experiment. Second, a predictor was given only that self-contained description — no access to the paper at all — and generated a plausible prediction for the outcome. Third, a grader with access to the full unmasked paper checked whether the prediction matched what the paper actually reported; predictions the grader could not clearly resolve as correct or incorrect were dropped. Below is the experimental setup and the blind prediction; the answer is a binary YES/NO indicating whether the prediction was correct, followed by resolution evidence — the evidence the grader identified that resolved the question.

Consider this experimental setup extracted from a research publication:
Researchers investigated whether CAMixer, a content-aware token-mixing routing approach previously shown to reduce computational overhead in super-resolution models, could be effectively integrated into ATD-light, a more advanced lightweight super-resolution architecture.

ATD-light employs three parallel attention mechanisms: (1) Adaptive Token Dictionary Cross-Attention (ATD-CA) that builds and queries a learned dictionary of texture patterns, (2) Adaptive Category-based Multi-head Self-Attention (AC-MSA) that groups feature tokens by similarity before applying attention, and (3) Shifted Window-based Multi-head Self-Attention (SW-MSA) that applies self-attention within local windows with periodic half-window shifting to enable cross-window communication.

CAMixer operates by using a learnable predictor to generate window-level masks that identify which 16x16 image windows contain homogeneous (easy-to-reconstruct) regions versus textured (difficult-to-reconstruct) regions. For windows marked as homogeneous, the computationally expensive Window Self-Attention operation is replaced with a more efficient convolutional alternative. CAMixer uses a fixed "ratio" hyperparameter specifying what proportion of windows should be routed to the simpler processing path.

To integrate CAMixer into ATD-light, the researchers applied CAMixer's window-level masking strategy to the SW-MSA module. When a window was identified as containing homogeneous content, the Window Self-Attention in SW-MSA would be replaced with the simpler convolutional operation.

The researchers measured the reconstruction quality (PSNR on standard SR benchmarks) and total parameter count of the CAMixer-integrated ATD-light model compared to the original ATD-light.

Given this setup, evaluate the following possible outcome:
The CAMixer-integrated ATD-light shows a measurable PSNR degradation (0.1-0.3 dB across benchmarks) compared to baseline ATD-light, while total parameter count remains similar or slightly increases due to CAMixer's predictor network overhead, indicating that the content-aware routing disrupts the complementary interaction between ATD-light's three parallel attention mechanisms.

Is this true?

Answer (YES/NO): NO